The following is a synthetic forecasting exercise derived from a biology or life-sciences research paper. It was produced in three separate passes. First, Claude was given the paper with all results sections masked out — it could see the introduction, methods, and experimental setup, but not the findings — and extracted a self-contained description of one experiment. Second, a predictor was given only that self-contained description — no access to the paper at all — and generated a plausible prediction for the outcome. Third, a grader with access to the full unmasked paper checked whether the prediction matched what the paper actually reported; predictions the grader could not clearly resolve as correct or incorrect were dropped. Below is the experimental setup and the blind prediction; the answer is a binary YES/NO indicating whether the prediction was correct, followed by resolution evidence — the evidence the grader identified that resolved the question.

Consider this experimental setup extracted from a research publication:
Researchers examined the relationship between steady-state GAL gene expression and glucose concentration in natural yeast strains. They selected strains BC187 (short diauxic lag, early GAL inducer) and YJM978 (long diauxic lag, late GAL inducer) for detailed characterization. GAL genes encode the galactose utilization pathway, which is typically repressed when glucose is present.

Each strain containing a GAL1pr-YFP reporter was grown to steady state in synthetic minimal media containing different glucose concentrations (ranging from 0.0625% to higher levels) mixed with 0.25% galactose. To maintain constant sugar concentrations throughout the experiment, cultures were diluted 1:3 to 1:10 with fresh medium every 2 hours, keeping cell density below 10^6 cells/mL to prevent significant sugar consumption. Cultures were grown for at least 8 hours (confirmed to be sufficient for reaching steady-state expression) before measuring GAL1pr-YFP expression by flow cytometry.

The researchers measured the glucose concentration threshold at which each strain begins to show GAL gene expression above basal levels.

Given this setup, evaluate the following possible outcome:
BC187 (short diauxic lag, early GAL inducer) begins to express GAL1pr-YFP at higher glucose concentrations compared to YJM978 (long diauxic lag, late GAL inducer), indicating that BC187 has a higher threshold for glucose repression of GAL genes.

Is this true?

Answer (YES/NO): YES